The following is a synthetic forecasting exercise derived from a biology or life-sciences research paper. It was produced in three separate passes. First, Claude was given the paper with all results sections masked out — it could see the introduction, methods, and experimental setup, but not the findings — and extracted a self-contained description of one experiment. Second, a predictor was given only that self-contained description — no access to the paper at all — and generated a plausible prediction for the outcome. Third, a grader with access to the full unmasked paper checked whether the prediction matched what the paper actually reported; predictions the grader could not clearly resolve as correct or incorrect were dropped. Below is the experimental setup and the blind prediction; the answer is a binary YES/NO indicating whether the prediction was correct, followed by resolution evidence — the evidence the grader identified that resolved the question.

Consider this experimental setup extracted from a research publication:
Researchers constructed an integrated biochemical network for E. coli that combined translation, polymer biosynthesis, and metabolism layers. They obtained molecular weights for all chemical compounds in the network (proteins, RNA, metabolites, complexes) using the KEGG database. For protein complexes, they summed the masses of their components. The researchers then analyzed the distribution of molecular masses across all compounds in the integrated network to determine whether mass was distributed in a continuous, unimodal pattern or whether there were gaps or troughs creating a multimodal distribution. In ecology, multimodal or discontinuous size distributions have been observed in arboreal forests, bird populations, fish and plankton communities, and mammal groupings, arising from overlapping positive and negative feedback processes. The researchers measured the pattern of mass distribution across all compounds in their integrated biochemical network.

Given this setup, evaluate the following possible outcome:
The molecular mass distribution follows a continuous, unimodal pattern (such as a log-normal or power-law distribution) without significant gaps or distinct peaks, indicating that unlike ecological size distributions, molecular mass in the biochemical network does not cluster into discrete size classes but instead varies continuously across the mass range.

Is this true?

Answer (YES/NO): NO